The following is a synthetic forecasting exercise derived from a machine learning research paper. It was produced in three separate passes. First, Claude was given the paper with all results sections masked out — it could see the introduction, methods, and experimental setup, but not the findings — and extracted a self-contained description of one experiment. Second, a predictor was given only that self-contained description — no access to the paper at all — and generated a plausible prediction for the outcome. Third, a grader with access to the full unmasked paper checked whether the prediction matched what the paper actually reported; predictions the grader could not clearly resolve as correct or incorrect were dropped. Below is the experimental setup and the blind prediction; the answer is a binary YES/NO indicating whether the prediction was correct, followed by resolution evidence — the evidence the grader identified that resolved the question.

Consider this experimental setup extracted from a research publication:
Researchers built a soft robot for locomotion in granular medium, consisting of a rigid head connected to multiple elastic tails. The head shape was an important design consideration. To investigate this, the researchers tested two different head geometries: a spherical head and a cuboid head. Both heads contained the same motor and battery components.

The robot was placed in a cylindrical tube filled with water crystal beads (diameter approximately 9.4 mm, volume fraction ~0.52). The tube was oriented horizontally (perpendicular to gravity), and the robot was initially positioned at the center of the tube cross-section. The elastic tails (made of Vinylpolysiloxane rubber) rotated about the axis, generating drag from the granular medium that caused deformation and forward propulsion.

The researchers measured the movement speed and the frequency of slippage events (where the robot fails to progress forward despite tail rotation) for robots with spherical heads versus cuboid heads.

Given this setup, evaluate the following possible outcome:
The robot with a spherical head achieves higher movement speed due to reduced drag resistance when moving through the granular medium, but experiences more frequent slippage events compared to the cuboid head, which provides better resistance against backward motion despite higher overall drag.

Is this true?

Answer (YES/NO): NO